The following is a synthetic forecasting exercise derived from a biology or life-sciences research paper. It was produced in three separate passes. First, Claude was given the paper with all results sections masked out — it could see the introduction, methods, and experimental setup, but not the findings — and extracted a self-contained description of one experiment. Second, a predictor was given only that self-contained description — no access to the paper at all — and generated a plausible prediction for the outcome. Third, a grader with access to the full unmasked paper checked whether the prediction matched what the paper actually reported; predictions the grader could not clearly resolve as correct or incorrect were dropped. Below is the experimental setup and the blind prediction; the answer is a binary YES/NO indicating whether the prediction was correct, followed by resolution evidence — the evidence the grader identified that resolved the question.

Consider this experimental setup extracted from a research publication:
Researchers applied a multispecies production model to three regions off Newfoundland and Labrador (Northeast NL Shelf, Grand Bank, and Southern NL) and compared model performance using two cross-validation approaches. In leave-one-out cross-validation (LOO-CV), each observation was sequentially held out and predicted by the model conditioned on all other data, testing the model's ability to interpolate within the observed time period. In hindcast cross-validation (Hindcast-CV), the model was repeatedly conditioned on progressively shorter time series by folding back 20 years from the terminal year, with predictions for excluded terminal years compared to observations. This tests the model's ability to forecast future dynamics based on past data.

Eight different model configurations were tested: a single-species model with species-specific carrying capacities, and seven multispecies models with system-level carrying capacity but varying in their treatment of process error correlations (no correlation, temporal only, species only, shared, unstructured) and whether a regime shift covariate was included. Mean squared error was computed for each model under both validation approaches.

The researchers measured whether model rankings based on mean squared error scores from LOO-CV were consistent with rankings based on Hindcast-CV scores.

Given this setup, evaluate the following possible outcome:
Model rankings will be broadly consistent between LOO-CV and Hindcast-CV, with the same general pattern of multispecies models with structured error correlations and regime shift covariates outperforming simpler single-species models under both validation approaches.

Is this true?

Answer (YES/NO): NO